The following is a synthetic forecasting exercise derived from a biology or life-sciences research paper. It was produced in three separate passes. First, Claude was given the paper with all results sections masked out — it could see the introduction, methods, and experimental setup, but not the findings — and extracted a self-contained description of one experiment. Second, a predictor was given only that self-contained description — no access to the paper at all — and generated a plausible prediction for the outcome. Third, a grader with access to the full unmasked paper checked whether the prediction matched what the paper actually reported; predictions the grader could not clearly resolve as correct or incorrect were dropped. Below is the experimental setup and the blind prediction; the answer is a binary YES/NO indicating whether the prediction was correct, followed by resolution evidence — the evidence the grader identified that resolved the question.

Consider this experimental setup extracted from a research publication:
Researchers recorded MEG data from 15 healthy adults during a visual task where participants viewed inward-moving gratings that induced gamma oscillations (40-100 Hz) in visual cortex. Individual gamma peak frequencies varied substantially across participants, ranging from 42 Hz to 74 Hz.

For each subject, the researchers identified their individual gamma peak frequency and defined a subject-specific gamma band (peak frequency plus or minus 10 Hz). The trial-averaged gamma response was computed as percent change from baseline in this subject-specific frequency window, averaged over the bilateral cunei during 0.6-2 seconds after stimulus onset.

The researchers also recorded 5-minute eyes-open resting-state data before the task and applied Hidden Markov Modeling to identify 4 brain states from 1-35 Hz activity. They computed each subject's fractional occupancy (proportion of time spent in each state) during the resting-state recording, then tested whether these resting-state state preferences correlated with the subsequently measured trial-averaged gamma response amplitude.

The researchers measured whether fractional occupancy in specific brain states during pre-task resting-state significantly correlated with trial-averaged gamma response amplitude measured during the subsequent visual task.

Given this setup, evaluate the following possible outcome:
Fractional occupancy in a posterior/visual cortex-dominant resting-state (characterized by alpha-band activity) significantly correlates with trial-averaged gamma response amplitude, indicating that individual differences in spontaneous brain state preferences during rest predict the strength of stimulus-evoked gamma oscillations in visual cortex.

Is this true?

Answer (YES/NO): NO